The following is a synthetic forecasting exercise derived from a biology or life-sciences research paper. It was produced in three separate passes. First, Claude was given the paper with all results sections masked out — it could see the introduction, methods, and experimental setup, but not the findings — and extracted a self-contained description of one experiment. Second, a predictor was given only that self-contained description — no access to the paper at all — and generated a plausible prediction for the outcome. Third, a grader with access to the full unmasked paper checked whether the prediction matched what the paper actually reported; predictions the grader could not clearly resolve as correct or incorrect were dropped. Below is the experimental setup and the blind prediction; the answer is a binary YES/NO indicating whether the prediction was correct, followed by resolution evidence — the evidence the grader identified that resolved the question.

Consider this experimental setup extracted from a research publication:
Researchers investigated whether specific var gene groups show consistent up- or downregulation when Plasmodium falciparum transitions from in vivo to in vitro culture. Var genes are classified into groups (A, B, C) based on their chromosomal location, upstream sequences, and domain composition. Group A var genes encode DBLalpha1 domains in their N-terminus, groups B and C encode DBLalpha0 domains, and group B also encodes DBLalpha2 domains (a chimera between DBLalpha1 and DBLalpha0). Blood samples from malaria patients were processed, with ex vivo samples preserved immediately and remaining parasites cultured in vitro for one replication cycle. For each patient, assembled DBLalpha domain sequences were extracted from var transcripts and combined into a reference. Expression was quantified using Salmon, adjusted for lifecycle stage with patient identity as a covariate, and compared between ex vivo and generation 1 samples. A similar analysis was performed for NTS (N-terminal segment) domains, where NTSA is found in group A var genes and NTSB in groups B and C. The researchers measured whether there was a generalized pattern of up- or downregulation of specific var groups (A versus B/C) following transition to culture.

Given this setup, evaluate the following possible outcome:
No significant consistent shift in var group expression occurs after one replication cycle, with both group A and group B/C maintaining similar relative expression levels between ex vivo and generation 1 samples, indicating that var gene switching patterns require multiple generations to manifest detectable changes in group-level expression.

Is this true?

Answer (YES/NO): YES